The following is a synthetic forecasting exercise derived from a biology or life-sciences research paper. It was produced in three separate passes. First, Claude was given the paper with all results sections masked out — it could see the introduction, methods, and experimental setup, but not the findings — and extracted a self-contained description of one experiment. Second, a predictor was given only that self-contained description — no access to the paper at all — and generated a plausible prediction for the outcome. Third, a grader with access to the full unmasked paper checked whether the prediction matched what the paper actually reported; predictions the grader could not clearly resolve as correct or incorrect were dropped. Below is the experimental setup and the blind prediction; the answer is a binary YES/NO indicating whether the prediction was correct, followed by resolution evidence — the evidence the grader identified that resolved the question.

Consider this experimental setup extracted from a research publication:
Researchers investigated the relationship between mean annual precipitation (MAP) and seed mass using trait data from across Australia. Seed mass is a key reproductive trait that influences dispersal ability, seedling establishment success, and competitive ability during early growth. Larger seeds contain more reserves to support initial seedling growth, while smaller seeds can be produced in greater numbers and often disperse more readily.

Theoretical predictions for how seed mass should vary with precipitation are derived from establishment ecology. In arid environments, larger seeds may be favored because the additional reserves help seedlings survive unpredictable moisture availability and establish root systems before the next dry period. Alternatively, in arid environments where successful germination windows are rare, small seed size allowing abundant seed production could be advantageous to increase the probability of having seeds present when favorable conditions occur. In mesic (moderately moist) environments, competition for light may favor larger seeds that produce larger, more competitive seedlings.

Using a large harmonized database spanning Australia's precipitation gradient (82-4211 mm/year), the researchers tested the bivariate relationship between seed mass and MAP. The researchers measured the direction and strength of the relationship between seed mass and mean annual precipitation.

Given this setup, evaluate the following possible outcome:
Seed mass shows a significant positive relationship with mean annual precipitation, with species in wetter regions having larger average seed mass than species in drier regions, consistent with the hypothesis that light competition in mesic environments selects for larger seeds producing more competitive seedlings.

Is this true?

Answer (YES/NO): NO